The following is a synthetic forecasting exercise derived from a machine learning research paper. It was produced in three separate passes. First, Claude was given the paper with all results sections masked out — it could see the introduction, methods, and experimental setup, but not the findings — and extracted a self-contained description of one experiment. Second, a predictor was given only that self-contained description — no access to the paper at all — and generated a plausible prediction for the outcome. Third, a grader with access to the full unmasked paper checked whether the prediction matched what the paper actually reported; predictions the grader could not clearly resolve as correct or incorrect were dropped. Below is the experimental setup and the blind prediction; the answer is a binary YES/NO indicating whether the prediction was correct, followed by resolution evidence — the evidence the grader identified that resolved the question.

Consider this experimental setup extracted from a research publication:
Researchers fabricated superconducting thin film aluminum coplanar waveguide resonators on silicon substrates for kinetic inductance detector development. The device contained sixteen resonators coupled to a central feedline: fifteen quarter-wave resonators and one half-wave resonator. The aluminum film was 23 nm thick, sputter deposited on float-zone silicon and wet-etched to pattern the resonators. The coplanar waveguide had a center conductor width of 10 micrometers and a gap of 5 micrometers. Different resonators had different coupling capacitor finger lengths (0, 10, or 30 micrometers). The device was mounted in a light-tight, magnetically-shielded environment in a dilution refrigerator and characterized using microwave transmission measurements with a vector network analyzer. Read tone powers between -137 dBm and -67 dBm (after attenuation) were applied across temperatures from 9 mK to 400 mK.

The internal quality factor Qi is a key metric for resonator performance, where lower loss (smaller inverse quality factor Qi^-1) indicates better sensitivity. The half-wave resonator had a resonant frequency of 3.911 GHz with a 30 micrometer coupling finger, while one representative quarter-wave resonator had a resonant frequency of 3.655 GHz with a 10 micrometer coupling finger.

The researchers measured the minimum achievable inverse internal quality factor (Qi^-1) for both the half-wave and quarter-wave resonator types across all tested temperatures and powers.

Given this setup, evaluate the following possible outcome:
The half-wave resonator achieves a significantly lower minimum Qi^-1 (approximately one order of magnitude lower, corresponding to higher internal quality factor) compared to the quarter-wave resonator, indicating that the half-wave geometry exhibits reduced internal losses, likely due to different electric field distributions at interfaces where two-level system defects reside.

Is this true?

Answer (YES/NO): NO